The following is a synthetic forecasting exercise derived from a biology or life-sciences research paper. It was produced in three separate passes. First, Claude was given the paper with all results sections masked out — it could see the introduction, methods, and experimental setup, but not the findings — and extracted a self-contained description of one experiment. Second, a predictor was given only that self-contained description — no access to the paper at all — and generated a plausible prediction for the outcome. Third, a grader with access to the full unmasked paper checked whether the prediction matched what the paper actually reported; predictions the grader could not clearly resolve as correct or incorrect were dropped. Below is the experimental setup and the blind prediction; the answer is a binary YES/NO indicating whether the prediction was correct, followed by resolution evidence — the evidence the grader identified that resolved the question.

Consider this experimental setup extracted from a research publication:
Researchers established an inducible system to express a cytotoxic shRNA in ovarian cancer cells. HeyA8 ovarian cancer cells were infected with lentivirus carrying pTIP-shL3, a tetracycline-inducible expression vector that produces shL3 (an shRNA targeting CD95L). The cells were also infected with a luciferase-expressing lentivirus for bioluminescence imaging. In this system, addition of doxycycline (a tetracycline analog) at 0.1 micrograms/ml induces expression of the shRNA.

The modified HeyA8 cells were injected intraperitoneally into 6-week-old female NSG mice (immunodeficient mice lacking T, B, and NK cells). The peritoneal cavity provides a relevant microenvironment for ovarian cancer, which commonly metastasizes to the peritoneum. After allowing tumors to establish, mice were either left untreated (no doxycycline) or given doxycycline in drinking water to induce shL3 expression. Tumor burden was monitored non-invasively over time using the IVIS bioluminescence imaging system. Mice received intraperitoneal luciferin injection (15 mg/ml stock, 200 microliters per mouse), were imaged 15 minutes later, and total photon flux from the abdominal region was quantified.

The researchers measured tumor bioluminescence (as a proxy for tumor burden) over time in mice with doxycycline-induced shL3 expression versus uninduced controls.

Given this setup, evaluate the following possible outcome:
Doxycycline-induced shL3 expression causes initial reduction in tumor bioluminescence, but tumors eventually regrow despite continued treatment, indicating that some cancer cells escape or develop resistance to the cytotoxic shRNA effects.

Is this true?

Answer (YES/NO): NO